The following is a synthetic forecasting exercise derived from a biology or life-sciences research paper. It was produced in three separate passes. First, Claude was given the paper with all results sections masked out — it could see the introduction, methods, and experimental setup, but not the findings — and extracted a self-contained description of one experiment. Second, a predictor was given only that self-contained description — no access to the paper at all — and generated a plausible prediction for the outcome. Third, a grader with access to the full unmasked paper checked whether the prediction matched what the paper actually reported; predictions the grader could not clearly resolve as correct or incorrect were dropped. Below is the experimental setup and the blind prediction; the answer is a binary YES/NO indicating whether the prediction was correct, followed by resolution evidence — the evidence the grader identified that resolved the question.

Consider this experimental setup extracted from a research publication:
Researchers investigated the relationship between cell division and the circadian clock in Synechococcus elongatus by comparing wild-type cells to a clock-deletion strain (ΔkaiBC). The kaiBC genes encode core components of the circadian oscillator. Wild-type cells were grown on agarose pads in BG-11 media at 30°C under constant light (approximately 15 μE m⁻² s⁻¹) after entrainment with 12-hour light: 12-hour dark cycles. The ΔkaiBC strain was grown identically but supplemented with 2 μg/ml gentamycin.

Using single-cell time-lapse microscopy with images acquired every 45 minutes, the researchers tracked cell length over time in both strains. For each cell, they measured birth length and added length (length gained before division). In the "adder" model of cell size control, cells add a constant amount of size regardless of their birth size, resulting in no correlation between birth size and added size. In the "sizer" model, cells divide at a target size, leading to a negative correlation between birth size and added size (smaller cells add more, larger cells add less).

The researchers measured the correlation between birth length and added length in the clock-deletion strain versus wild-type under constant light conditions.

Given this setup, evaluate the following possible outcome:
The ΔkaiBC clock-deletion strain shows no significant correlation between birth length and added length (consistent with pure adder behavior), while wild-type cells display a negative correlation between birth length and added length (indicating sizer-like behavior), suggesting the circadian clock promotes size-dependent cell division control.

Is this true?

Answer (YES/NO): NO